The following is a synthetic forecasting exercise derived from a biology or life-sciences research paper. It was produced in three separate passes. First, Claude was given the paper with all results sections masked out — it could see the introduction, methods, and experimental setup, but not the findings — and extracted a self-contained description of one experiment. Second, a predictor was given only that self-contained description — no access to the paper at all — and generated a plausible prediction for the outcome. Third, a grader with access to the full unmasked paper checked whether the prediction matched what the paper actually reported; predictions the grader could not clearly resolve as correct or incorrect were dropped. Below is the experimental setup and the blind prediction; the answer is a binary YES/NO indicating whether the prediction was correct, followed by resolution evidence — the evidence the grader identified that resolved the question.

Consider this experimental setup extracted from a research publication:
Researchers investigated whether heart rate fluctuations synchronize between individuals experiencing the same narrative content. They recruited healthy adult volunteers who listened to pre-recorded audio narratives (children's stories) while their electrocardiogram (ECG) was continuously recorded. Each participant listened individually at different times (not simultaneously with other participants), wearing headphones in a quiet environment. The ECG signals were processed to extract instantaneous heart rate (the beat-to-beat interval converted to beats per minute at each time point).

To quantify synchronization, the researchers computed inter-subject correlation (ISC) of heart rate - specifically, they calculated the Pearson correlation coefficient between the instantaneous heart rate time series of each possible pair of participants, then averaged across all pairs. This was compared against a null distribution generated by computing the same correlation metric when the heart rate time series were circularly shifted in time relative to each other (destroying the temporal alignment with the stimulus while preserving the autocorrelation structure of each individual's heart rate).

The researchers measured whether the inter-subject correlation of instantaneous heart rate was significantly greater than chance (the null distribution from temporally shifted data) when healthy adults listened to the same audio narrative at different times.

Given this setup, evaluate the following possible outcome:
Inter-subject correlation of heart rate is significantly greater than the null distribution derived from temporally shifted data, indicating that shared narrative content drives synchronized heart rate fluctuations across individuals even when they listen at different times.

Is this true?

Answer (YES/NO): YES